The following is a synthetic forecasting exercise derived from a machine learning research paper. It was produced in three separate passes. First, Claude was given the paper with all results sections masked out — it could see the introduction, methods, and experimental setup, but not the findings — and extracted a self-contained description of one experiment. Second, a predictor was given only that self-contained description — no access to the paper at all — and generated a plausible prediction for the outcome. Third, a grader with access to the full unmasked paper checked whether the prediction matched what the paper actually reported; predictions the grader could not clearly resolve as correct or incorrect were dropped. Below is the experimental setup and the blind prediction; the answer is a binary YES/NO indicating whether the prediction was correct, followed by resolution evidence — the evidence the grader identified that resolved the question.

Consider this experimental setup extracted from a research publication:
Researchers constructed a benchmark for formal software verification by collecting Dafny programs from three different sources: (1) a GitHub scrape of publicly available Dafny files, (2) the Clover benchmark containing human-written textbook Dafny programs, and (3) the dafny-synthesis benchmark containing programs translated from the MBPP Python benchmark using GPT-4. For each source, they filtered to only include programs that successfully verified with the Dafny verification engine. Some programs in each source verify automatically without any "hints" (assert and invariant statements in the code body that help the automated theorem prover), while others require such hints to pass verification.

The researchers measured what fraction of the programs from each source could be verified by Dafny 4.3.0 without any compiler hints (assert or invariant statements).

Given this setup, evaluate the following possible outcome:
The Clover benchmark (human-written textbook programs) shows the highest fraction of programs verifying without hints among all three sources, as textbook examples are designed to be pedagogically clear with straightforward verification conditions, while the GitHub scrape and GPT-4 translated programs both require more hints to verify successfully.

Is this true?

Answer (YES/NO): NO